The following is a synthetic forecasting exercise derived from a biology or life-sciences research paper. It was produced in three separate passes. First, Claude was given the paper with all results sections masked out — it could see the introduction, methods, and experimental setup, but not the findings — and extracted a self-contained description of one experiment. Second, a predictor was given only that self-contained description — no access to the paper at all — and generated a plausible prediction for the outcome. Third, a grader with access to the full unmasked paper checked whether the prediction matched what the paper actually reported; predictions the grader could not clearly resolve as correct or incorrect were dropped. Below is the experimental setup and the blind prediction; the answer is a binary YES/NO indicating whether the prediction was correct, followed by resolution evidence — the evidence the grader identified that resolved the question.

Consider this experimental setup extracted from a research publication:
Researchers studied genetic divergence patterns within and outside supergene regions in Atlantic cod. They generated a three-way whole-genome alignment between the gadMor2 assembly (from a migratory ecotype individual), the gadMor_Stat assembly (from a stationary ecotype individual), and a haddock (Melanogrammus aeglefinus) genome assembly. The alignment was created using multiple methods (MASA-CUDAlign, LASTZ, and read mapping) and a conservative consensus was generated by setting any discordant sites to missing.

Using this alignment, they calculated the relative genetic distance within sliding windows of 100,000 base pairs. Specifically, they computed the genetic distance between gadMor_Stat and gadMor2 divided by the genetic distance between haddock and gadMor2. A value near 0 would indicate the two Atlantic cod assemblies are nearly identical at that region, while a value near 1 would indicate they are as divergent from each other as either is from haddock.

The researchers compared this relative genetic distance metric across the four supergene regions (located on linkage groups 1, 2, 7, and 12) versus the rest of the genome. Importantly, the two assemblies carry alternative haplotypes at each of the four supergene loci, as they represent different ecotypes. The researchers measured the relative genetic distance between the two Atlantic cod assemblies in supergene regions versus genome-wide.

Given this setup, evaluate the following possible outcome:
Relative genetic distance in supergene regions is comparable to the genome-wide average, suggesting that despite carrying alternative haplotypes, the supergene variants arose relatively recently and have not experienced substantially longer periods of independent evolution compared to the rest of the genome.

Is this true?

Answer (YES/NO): NO